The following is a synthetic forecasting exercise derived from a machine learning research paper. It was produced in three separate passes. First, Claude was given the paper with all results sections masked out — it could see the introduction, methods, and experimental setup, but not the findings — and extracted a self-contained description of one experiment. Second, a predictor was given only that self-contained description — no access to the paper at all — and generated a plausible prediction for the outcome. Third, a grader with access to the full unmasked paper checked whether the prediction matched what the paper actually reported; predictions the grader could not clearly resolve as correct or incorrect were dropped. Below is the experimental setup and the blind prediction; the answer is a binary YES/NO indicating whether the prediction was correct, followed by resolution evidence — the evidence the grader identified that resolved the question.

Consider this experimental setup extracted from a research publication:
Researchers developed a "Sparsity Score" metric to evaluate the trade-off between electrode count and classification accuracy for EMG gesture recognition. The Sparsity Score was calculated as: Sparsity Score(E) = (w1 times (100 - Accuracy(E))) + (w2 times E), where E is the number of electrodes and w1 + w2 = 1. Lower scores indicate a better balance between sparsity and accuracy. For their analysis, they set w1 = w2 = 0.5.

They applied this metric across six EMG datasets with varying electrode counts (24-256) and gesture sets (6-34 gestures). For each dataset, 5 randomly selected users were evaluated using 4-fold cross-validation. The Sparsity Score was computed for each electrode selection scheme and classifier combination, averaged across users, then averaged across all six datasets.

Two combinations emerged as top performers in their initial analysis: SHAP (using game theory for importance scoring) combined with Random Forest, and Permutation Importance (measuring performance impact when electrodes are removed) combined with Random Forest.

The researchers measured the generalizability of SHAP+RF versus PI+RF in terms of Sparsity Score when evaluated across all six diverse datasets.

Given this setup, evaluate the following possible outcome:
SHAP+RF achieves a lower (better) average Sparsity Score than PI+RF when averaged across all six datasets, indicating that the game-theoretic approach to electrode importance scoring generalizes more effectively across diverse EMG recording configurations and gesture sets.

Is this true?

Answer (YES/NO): YES